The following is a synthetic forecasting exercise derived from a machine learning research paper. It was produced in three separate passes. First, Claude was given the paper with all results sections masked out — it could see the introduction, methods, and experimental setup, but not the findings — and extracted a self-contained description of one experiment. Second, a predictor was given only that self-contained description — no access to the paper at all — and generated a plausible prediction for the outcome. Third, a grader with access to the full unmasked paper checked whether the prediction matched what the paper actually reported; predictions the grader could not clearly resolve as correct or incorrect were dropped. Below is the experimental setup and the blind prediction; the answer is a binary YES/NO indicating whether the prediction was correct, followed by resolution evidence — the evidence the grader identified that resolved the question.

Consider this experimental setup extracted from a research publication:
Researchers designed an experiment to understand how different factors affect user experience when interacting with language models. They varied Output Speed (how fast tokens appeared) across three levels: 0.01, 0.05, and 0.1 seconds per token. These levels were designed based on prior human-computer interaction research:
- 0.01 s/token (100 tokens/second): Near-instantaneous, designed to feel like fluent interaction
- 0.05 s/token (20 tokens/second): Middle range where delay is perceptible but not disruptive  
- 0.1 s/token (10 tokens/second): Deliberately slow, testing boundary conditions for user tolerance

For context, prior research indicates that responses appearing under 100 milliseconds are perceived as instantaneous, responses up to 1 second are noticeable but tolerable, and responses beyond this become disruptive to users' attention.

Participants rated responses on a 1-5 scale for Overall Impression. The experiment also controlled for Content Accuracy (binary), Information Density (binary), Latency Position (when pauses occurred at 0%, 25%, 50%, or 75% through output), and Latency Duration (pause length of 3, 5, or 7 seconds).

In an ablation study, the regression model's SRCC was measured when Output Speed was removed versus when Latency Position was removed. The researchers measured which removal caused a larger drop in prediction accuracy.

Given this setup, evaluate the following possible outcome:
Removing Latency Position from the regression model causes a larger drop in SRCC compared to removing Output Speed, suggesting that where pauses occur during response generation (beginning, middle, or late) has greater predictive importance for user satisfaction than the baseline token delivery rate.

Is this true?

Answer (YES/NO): NO